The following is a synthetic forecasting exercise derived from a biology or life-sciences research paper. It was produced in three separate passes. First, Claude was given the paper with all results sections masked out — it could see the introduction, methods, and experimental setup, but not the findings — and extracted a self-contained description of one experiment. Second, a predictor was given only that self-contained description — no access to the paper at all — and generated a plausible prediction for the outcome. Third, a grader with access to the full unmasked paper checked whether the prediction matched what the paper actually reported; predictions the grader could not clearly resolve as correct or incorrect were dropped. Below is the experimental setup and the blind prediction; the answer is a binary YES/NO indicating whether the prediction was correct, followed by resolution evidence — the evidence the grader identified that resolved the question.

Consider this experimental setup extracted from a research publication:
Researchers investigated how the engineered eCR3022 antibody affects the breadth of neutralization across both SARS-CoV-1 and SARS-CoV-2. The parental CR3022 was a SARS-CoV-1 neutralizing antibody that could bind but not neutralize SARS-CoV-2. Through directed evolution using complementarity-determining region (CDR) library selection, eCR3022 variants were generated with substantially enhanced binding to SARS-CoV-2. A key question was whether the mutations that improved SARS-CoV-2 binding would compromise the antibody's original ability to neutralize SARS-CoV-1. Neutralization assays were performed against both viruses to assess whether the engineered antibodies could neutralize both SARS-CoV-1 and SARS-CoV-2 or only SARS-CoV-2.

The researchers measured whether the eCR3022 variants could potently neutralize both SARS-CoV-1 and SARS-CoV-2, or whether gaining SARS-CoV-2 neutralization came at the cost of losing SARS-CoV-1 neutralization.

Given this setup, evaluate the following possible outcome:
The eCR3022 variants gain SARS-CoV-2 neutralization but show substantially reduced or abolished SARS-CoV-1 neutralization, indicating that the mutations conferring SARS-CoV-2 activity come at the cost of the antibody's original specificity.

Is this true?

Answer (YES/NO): NO